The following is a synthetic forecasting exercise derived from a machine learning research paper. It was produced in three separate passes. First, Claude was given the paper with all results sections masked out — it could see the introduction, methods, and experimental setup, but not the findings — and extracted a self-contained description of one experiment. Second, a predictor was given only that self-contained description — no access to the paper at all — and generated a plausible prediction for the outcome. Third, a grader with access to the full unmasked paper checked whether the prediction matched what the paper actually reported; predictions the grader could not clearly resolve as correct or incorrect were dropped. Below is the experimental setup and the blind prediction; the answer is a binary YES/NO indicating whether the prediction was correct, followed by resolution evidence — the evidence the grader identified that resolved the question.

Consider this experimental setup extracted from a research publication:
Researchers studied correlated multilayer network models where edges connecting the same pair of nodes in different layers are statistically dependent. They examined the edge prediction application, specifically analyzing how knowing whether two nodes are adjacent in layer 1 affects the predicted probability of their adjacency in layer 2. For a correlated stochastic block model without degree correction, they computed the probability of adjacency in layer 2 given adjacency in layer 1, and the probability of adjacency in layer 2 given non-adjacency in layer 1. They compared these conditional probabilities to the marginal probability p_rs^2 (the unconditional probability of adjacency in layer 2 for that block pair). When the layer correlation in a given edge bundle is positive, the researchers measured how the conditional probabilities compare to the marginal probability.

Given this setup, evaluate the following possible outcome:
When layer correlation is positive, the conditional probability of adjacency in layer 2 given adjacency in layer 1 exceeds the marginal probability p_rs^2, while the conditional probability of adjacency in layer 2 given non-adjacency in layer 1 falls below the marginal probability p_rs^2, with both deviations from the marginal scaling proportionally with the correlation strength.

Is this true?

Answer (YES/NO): NO